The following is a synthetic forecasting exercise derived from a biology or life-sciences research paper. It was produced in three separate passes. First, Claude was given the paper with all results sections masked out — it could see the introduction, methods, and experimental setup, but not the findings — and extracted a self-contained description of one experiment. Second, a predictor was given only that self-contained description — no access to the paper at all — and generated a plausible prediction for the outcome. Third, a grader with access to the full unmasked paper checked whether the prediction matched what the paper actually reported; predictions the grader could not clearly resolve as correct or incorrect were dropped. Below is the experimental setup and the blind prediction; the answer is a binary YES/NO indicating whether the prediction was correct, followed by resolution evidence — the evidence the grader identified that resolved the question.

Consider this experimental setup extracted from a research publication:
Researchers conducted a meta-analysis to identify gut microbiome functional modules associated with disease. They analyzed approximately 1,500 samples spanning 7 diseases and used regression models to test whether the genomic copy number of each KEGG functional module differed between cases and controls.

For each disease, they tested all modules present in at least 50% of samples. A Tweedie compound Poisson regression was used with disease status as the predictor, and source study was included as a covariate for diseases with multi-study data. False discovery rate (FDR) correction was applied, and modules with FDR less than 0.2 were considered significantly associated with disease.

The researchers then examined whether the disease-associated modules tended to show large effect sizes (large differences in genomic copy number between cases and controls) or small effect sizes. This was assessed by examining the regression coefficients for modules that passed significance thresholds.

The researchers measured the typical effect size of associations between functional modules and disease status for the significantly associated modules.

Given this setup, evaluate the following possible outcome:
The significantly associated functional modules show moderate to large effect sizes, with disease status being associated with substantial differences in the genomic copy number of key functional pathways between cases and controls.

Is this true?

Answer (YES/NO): NO